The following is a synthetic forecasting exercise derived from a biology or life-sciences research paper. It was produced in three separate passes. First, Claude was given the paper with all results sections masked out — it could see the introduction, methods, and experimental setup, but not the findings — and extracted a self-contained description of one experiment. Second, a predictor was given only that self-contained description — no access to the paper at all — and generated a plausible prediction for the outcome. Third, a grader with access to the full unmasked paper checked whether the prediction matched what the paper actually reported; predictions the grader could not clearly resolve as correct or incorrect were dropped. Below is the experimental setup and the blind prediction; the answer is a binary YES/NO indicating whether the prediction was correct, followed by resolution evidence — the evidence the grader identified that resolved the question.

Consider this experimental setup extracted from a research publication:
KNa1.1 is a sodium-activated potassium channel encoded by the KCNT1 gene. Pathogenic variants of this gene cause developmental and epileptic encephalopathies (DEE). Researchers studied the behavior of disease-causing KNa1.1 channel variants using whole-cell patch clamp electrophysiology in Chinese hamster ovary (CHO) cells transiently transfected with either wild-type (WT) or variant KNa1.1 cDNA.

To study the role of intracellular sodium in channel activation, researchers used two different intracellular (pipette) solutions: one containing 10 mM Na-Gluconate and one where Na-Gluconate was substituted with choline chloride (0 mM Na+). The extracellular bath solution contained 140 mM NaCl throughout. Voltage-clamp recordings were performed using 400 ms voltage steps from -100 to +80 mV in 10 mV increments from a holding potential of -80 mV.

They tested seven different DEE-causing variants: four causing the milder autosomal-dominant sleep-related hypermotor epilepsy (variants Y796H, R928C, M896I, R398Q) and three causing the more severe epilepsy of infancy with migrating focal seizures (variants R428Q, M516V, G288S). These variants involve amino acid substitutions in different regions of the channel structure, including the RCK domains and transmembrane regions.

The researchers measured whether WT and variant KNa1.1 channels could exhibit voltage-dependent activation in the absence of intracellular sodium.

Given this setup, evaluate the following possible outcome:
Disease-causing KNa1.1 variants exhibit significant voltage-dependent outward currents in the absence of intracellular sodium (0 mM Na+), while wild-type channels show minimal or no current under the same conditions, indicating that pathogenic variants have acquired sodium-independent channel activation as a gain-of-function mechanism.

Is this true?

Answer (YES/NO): YES